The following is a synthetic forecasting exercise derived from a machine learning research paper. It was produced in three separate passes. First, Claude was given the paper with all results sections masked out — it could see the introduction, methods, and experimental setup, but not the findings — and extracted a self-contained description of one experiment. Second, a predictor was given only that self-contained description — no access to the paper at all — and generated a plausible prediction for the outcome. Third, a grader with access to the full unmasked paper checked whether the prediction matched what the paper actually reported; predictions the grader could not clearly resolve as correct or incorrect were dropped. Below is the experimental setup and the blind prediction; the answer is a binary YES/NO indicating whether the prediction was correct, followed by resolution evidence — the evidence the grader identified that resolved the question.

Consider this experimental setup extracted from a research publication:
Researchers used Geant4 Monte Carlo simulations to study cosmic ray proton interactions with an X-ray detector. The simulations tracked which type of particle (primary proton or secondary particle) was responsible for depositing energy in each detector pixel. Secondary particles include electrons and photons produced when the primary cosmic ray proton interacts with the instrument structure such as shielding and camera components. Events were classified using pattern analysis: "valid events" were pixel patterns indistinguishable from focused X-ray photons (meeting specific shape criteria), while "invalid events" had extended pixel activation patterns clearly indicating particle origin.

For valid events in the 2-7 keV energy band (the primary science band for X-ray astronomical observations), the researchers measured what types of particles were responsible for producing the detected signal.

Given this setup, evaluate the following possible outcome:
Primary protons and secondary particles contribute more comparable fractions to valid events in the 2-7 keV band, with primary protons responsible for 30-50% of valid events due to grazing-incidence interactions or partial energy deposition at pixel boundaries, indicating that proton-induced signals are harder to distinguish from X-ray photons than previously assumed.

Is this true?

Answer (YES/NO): NO